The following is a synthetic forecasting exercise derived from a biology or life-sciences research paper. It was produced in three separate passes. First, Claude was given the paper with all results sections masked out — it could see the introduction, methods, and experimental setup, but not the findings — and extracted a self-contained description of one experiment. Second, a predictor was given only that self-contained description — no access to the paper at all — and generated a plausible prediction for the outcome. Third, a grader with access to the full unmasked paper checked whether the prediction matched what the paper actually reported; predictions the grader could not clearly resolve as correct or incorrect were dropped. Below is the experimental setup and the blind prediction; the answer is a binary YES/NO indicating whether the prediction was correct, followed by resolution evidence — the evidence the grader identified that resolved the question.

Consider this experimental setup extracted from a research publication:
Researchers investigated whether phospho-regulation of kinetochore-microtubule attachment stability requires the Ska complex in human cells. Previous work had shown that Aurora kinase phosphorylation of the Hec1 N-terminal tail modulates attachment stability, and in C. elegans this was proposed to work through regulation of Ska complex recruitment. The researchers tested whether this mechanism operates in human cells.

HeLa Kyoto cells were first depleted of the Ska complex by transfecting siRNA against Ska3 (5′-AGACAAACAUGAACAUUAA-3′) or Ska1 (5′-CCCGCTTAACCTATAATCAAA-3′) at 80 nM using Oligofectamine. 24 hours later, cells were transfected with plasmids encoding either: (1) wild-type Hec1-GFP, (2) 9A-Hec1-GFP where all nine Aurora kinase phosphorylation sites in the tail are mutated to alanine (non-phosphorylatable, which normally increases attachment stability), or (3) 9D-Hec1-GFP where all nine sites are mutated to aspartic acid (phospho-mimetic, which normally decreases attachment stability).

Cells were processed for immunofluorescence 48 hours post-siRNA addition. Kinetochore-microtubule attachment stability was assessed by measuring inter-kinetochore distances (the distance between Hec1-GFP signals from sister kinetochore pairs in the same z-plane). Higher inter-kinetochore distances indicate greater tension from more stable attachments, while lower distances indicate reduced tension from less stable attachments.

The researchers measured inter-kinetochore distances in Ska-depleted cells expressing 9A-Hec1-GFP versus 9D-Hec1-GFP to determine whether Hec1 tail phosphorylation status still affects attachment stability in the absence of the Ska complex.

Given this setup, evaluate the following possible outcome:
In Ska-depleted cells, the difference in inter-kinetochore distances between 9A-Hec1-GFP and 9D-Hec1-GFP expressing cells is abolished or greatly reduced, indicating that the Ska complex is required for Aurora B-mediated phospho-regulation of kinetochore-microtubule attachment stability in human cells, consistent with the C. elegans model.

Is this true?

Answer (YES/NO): NO